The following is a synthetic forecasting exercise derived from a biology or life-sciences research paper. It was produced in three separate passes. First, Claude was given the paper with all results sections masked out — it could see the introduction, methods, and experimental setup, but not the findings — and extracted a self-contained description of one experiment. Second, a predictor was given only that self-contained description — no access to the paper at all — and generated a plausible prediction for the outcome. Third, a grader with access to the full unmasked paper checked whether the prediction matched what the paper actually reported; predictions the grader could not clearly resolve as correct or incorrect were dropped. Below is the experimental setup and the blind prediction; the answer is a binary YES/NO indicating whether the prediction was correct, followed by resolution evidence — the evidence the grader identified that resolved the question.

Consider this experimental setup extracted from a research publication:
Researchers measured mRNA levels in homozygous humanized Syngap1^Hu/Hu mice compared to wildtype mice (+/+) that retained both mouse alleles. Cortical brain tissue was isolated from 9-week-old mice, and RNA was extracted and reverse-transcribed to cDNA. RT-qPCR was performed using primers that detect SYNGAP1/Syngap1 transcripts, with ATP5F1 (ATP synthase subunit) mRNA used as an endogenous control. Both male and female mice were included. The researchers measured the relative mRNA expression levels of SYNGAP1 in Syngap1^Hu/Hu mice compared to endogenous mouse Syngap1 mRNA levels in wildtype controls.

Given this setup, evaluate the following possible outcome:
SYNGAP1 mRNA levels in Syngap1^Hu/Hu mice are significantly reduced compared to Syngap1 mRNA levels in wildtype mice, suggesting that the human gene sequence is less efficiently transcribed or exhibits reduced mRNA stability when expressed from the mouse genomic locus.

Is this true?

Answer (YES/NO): NO